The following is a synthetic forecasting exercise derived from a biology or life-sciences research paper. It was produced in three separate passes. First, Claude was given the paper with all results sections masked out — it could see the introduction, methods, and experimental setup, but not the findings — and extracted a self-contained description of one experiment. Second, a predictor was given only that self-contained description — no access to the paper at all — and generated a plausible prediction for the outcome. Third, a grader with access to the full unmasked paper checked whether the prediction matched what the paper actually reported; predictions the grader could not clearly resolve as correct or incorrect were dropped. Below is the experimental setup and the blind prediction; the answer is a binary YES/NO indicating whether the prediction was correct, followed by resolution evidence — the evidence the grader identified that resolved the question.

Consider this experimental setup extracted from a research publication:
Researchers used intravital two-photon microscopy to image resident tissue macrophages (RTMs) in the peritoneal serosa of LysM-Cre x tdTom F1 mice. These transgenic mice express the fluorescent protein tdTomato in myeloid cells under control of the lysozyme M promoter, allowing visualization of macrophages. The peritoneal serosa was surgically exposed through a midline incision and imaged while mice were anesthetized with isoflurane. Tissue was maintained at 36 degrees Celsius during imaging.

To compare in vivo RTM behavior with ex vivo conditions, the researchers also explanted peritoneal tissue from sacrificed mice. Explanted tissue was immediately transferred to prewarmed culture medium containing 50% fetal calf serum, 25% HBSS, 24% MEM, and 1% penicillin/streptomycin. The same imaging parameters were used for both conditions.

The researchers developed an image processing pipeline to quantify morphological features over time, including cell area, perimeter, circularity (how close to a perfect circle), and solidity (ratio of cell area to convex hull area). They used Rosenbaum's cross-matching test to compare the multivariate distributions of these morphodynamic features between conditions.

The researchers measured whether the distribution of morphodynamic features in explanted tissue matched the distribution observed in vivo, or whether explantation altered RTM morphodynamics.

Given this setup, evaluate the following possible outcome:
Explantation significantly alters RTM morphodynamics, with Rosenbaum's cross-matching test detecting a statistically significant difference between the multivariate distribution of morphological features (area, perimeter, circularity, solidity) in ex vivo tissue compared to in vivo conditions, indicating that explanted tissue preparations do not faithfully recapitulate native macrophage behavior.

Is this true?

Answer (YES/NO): YES